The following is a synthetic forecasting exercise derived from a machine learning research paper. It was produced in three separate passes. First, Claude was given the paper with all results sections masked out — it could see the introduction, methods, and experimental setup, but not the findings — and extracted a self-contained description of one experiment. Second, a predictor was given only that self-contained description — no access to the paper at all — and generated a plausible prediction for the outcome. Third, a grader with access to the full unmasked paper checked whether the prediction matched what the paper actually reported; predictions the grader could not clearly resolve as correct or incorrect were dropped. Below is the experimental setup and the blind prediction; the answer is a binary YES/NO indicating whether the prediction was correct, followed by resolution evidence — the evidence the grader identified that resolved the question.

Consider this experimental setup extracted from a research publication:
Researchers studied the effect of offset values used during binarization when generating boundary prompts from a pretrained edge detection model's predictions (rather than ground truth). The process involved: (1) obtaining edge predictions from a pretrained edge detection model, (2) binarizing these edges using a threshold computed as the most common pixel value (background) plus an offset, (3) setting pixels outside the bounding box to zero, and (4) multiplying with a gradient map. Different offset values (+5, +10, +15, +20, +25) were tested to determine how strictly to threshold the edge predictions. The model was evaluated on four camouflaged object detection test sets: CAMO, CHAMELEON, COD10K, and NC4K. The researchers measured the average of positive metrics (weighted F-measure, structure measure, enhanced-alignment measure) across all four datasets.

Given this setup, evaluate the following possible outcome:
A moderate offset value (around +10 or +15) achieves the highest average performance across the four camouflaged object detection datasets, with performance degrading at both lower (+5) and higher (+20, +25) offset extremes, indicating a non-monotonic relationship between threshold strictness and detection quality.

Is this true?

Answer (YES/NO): YES